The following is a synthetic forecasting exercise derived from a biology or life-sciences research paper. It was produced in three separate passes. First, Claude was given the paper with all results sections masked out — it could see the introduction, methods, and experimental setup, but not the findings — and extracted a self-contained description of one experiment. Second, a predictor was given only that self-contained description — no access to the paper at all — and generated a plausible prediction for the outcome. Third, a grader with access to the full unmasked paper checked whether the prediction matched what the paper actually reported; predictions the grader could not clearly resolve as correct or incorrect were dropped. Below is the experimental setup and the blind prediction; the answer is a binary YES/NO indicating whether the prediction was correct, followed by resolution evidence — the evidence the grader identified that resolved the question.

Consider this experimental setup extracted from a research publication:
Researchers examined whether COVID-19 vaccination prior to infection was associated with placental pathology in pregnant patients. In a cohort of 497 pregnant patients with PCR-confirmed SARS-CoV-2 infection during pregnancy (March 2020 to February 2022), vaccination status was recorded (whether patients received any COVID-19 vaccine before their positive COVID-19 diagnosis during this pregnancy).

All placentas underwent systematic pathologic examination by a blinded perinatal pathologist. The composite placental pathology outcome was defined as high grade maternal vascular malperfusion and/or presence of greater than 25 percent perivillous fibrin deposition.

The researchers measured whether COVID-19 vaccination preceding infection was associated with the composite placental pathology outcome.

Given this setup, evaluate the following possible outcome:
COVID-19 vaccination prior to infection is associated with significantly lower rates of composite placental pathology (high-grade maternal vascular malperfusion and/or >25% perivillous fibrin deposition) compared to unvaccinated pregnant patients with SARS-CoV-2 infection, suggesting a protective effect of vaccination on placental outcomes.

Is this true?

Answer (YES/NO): NO